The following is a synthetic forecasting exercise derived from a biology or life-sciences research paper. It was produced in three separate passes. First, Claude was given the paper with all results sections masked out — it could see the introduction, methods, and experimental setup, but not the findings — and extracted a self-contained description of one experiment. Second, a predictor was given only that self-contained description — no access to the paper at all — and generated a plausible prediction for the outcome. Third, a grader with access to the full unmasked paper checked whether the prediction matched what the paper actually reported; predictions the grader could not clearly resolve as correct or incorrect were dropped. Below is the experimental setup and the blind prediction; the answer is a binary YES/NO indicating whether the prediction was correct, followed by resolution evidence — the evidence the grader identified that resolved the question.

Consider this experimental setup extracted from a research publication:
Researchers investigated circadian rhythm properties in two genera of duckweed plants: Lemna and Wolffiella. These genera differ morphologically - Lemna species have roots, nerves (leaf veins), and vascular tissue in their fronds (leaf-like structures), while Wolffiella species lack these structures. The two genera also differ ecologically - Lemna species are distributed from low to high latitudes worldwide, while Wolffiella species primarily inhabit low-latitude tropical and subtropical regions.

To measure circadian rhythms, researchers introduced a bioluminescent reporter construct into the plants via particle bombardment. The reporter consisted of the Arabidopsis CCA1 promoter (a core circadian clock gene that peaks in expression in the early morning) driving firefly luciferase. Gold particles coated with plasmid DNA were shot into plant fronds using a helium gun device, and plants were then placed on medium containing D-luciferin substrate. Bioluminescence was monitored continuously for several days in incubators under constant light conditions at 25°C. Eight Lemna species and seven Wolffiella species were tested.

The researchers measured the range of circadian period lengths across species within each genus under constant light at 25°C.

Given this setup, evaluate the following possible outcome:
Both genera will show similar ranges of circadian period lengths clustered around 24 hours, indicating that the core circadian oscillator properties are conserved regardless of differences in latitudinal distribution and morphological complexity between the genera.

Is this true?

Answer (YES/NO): NO